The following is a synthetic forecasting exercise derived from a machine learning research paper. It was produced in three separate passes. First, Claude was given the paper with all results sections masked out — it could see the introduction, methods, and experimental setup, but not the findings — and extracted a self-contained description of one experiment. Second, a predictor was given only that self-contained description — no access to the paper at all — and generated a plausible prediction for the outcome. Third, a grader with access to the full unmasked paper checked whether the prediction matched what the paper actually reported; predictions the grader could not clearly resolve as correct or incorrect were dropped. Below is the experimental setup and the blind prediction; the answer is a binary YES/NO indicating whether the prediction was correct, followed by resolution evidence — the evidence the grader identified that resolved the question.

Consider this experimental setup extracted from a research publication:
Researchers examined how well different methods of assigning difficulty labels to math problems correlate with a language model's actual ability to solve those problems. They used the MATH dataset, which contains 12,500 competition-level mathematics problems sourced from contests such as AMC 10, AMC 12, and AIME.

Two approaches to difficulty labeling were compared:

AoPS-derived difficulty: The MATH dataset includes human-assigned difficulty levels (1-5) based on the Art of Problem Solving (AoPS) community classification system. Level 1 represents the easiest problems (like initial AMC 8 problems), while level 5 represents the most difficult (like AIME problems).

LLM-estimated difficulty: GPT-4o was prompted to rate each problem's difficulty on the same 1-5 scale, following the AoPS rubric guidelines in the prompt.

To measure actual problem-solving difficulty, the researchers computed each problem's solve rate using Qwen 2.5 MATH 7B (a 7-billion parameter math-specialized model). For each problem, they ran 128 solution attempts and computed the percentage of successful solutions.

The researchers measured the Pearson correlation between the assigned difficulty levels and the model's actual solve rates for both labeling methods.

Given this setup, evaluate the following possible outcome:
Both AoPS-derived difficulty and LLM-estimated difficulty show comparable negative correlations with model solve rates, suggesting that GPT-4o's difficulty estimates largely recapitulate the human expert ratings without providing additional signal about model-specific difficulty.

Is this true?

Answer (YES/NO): YES